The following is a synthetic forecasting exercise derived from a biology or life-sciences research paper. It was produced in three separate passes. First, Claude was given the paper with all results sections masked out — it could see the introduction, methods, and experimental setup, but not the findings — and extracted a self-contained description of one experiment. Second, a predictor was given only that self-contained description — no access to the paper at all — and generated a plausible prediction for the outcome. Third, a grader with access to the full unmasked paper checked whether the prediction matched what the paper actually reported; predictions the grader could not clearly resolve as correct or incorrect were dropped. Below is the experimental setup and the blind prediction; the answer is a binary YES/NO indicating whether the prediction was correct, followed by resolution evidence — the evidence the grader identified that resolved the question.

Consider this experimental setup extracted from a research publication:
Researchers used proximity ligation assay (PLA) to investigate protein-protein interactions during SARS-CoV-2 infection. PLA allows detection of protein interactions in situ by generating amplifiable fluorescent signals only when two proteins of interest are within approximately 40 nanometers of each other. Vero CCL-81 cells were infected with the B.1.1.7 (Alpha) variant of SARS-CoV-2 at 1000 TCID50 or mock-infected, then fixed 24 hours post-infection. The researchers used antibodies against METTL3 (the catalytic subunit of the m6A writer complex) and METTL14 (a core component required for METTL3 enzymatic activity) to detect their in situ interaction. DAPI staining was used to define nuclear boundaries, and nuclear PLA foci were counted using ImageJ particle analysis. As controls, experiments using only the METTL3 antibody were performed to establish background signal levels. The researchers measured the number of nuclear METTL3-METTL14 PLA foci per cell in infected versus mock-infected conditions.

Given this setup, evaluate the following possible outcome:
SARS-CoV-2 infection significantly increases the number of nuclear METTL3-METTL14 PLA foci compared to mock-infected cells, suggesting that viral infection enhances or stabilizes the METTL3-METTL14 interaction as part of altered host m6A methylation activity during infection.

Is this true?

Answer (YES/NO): NO